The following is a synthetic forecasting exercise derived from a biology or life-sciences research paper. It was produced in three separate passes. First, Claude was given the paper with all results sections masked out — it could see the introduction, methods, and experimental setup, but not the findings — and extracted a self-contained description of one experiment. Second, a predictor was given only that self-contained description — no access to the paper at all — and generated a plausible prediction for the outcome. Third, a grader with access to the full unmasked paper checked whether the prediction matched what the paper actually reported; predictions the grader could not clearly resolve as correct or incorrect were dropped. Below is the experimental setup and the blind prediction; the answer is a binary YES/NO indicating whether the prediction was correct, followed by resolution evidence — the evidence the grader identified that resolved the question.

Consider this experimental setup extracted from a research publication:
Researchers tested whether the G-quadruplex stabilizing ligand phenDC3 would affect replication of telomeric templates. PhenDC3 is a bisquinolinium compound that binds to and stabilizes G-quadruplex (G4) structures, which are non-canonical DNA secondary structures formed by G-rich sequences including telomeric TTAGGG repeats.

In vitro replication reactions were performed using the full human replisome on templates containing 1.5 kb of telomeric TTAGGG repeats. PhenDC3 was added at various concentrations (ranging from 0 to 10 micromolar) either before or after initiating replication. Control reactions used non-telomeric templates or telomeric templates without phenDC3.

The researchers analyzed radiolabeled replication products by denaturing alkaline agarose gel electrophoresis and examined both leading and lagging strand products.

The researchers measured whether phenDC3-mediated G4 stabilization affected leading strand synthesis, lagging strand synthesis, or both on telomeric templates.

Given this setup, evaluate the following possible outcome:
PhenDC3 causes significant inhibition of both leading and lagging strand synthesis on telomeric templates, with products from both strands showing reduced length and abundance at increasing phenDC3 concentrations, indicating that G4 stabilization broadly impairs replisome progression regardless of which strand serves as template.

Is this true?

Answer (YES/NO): NO